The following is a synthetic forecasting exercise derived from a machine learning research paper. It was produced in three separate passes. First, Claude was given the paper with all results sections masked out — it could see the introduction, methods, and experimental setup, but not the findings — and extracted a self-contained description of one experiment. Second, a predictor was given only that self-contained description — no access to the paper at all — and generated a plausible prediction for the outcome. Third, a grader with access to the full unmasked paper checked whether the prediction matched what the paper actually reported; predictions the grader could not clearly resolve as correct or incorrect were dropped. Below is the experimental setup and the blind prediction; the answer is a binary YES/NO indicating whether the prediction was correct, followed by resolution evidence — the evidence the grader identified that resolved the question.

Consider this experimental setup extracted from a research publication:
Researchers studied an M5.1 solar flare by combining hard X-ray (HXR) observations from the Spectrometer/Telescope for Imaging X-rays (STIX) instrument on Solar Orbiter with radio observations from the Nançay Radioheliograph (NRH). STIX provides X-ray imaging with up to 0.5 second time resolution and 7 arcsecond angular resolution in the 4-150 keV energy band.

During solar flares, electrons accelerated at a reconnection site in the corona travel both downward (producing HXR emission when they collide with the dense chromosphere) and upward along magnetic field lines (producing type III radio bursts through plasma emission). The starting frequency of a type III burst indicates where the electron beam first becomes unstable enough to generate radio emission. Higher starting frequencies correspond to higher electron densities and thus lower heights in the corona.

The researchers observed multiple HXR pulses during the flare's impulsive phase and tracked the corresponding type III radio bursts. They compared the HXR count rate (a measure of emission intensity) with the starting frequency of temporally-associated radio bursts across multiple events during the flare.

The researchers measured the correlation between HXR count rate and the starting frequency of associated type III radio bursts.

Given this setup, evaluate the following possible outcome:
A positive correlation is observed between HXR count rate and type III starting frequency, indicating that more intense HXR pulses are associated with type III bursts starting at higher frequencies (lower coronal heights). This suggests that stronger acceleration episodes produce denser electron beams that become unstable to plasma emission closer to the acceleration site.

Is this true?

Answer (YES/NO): YES